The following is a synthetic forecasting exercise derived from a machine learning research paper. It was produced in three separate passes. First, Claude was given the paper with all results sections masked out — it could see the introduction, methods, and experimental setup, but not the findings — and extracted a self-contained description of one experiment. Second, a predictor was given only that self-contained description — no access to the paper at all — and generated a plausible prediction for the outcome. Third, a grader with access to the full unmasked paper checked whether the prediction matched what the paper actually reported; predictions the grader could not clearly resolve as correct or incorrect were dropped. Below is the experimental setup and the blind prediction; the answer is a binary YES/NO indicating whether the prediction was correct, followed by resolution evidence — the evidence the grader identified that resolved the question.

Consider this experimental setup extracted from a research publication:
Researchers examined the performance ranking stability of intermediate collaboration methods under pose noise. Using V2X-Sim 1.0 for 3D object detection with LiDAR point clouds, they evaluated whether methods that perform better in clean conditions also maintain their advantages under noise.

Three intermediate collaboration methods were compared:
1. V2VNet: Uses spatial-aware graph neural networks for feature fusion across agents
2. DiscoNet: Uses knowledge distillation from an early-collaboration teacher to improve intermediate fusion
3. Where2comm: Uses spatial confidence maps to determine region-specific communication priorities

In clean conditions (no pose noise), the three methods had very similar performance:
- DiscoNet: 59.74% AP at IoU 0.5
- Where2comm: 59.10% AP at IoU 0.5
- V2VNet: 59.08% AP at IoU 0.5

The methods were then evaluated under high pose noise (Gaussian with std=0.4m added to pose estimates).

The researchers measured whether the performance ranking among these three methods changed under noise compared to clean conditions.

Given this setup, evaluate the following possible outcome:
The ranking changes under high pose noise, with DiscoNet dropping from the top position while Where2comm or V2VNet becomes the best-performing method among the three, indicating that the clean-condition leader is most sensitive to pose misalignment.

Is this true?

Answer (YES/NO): YES